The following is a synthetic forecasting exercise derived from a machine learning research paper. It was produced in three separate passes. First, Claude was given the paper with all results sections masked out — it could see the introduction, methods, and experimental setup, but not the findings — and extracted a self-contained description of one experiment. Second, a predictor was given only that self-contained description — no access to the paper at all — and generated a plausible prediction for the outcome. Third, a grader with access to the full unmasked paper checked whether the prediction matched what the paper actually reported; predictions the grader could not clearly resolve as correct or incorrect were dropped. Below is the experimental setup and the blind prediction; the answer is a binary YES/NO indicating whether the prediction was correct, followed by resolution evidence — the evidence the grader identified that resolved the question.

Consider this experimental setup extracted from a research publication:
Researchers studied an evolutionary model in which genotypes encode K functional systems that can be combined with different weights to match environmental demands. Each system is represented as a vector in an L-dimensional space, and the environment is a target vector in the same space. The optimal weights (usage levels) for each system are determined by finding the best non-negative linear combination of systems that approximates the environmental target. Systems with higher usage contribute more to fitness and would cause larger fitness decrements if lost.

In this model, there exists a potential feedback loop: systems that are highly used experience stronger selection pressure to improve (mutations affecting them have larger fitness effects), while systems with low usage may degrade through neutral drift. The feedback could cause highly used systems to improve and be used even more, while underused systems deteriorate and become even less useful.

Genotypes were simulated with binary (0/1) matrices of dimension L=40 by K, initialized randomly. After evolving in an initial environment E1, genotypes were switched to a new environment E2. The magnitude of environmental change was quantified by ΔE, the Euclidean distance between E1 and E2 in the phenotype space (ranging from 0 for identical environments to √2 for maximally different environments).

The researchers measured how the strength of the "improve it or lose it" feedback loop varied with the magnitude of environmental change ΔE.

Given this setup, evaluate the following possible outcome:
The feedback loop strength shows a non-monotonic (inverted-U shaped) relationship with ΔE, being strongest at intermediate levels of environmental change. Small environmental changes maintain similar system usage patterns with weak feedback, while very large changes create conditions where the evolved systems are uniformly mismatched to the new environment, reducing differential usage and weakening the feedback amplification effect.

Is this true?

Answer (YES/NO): NO